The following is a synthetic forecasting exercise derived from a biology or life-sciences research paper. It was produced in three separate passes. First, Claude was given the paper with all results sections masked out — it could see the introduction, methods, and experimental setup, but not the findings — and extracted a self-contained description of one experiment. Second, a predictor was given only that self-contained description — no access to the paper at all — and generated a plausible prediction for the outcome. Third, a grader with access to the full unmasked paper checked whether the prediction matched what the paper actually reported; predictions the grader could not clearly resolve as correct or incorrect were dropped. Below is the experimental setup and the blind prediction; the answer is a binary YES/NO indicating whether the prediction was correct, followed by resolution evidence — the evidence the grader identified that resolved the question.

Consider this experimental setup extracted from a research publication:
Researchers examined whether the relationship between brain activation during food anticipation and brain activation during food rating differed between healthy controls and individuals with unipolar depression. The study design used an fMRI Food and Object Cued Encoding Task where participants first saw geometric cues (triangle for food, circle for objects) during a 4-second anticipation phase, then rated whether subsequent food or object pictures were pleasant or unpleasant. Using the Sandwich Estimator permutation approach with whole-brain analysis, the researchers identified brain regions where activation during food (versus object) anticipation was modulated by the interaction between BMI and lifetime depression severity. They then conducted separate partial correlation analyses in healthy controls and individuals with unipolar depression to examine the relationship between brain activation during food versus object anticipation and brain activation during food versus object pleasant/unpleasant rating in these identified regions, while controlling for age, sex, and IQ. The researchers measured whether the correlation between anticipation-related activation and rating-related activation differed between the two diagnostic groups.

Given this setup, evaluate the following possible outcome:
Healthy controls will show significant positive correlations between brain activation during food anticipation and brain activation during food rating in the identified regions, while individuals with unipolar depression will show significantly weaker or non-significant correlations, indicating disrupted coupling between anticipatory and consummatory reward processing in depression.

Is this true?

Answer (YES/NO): NO